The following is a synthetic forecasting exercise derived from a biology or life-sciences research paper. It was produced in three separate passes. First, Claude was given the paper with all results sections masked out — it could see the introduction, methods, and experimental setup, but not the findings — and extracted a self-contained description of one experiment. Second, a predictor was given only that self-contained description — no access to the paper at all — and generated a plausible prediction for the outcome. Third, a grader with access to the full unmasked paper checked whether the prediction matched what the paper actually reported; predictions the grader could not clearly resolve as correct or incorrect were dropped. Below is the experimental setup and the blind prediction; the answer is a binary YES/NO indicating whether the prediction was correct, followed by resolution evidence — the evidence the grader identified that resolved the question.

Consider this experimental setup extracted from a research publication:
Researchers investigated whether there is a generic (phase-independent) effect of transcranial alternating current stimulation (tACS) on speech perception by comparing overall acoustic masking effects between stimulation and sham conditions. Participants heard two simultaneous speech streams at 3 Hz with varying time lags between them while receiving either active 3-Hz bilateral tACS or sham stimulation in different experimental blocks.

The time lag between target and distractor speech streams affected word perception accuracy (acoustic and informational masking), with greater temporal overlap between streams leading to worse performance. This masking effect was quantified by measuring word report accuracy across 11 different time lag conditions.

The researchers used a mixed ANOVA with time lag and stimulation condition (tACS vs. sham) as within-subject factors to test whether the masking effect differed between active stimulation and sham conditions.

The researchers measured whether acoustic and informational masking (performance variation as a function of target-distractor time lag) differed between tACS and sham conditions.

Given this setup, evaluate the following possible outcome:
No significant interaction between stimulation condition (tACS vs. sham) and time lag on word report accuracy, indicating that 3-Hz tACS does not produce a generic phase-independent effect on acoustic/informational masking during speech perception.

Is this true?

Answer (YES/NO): YES